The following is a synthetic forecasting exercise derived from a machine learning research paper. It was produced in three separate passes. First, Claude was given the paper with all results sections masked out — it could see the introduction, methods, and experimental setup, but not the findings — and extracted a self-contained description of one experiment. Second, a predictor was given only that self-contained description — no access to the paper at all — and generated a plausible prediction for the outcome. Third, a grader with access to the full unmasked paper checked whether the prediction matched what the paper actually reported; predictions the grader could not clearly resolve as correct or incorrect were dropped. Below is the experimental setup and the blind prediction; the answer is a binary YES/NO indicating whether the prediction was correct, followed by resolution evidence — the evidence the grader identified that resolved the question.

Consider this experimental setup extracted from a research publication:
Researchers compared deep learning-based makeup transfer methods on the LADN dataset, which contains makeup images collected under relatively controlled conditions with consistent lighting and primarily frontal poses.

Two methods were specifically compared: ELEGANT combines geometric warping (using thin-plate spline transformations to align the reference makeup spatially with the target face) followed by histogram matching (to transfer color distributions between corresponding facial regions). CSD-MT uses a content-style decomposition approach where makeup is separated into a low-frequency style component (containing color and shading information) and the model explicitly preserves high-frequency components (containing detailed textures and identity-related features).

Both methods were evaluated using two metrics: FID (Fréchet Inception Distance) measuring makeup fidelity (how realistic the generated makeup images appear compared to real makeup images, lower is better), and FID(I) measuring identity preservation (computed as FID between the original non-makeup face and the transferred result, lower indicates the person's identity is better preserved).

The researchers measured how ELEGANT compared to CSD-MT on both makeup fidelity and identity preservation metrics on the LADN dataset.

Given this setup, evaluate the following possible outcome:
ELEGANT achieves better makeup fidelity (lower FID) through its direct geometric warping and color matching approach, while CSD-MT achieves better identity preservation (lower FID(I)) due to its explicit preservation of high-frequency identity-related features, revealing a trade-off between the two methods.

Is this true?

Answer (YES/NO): NO